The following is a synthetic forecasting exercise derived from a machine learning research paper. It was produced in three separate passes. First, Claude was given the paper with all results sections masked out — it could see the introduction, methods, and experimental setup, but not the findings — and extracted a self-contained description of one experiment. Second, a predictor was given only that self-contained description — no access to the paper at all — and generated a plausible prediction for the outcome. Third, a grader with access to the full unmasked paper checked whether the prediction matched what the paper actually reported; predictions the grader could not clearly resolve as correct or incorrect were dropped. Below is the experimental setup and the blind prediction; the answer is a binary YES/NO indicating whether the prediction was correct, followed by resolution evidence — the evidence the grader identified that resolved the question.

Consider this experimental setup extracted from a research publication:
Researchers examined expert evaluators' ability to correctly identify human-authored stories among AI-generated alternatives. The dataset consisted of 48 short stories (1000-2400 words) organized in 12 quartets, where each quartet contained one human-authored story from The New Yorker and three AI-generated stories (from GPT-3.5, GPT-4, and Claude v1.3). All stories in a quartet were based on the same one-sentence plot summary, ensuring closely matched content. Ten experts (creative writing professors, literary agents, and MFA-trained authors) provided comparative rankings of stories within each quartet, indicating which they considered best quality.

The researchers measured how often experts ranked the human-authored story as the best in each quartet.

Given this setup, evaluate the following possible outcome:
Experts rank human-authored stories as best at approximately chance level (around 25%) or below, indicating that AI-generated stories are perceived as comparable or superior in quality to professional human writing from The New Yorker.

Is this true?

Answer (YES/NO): NO